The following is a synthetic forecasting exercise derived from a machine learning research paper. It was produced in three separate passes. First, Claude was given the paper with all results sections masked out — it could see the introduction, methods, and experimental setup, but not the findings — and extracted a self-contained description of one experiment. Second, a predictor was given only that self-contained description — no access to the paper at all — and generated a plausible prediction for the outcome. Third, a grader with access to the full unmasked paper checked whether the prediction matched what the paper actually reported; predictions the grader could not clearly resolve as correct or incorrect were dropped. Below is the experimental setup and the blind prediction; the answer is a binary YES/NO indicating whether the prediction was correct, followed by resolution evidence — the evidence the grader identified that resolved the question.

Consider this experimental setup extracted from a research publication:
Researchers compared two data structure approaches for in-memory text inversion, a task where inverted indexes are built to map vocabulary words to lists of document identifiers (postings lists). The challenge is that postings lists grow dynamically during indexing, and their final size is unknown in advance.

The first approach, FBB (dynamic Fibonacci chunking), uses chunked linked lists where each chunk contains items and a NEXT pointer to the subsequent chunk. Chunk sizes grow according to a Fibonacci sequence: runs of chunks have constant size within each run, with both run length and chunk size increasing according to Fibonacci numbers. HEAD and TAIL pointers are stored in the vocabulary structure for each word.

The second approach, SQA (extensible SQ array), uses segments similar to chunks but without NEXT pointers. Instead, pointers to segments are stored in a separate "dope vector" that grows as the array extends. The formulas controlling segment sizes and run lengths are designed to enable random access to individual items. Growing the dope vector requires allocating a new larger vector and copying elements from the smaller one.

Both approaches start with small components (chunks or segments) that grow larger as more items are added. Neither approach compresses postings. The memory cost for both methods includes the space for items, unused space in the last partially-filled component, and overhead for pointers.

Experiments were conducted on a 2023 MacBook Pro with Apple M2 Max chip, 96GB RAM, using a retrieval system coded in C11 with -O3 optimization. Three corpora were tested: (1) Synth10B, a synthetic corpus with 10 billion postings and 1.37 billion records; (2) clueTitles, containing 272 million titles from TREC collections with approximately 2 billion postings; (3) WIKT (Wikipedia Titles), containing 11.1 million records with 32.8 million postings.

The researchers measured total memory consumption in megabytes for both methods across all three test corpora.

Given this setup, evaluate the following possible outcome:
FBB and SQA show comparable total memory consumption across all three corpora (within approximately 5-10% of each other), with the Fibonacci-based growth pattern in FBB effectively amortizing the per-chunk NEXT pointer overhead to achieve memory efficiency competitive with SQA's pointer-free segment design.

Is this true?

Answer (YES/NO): YES